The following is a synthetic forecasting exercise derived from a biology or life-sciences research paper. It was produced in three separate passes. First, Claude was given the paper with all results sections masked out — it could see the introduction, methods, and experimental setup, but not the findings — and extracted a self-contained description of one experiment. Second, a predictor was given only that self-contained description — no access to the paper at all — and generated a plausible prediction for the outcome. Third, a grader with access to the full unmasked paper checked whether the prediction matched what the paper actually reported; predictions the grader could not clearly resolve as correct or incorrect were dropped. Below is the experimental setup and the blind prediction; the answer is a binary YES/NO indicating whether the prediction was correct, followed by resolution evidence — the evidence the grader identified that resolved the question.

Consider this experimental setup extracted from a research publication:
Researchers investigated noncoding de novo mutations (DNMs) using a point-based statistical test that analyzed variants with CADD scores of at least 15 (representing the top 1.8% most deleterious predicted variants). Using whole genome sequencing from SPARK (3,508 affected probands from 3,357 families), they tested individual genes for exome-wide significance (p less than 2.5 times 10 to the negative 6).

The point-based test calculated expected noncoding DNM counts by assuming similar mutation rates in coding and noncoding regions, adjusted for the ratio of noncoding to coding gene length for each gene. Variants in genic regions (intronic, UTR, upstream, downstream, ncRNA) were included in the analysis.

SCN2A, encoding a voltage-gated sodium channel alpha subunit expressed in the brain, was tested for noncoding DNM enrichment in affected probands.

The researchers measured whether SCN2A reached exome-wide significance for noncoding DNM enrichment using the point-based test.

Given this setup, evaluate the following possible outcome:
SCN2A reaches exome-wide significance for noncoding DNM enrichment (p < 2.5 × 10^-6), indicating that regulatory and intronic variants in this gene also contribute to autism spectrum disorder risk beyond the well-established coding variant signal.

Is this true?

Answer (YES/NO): NO